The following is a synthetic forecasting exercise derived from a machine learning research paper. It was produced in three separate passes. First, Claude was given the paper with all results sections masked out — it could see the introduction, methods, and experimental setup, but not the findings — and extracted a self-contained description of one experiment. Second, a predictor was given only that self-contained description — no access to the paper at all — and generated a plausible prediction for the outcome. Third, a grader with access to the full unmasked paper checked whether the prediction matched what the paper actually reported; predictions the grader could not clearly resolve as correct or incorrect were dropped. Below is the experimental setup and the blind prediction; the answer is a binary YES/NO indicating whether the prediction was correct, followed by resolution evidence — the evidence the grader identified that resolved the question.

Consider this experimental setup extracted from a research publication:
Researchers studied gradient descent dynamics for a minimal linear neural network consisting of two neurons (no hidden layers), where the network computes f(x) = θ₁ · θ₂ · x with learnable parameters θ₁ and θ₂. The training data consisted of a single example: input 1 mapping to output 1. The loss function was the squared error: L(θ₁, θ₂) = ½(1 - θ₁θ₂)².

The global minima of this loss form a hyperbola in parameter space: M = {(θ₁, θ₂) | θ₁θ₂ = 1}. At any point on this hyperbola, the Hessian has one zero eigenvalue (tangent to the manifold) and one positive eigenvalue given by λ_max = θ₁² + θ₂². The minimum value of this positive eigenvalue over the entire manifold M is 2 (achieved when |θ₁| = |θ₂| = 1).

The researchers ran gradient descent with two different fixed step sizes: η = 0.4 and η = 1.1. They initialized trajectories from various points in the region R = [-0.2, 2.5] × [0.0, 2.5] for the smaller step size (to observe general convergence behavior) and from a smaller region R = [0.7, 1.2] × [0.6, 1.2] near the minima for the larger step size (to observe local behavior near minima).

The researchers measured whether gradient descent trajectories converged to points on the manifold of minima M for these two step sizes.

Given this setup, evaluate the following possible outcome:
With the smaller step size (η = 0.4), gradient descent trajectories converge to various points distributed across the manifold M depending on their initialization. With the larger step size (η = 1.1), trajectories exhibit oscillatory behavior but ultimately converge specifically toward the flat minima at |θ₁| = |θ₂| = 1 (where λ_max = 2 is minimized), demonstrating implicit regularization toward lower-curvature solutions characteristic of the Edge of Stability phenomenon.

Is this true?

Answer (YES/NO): NO